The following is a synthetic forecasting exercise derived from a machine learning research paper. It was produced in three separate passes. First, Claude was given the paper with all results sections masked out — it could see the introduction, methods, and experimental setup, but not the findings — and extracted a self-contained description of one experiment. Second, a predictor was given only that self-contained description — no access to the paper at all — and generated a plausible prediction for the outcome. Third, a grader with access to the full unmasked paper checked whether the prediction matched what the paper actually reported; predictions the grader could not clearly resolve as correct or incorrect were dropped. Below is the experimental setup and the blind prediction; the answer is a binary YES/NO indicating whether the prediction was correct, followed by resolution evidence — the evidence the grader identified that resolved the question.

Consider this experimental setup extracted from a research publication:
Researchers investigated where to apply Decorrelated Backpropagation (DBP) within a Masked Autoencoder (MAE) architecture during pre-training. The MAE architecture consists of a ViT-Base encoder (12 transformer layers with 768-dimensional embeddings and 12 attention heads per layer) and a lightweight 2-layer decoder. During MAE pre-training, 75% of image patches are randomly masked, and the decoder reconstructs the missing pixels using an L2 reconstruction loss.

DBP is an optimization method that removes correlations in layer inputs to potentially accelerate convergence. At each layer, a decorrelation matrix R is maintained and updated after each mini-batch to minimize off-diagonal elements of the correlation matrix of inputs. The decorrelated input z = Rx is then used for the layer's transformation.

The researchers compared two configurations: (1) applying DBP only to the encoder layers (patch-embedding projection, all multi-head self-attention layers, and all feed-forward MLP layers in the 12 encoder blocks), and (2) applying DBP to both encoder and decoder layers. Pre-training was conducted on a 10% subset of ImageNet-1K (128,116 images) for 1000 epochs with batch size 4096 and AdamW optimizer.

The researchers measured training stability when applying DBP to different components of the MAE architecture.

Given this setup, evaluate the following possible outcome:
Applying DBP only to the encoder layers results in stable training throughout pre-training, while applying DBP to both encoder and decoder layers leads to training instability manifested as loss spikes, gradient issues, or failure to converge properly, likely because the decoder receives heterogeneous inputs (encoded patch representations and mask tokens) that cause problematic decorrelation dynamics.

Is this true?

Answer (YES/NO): YES